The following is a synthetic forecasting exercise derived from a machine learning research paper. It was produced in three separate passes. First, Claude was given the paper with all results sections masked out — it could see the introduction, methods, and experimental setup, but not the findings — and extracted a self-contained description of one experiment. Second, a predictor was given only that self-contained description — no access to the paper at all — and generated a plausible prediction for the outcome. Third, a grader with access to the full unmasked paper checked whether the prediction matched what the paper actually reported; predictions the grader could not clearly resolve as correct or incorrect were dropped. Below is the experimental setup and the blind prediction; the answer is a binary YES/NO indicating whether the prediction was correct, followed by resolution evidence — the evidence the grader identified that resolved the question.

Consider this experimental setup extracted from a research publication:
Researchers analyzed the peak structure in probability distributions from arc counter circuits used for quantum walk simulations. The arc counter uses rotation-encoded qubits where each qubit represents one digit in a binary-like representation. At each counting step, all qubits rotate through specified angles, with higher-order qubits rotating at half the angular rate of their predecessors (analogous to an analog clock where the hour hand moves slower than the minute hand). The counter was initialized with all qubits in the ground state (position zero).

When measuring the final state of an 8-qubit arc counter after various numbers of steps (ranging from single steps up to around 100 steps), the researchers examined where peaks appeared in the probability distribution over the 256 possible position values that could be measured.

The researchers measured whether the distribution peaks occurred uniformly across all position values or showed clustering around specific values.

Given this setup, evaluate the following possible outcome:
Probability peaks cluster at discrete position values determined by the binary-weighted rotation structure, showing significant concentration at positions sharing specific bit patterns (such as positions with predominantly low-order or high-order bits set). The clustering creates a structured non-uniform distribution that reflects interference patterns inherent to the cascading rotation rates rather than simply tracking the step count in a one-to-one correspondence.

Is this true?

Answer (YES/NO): NO